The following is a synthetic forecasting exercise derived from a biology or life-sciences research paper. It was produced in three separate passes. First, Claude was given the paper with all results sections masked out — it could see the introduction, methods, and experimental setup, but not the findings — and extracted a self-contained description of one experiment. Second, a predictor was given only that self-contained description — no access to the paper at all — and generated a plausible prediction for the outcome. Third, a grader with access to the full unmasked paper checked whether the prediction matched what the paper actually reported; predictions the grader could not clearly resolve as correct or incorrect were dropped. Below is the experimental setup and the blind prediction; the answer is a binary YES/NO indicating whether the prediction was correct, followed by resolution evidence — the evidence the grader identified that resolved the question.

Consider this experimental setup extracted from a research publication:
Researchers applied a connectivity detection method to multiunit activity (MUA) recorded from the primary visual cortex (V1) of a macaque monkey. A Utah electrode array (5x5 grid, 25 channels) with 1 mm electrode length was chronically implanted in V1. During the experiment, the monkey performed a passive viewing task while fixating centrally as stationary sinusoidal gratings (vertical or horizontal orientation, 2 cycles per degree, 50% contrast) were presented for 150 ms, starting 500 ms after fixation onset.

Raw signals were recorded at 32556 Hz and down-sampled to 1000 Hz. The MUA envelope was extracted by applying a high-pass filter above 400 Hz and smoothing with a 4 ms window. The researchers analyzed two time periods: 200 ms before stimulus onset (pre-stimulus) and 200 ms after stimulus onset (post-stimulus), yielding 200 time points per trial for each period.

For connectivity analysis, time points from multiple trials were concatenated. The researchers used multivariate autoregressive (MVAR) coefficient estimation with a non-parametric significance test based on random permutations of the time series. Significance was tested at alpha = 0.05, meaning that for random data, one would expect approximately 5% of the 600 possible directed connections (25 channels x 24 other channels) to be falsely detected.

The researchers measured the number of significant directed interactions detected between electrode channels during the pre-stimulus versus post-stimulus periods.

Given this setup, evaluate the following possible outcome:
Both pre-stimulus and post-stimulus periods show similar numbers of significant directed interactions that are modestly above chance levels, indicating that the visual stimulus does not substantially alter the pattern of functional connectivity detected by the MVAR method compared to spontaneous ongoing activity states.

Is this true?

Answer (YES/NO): NO